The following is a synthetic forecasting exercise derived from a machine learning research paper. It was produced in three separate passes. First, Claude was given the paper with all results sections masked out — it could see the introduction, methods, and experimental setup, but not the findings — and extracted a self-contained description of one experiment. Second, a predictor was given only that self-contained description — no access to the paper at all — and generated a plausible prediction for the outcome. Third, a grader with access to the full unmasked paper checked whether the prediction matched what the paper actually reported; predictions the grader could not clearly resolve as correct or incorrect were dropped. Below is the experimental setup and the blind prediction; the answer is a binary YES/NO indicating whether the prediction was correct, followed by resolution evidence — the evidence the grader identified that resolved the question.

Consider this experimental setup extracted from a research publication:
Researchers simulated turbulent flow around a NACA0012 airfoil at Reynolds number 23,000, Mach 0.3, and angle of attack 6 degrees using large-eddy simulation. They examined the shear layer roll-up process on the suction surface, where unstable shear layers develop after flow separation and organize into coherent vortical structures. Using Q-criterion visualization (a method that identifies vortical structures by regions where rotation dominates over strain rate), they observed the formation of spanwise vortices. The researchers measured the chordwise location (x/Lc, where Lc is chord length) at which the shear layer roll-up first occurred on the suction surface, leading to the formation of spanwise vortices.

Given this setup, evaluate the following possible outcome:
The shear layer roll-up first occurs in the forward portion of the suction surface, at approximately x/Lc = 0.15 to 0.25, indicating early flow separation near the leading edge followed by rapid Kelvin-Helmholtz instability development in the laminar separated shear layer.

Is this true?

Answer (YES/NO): NO